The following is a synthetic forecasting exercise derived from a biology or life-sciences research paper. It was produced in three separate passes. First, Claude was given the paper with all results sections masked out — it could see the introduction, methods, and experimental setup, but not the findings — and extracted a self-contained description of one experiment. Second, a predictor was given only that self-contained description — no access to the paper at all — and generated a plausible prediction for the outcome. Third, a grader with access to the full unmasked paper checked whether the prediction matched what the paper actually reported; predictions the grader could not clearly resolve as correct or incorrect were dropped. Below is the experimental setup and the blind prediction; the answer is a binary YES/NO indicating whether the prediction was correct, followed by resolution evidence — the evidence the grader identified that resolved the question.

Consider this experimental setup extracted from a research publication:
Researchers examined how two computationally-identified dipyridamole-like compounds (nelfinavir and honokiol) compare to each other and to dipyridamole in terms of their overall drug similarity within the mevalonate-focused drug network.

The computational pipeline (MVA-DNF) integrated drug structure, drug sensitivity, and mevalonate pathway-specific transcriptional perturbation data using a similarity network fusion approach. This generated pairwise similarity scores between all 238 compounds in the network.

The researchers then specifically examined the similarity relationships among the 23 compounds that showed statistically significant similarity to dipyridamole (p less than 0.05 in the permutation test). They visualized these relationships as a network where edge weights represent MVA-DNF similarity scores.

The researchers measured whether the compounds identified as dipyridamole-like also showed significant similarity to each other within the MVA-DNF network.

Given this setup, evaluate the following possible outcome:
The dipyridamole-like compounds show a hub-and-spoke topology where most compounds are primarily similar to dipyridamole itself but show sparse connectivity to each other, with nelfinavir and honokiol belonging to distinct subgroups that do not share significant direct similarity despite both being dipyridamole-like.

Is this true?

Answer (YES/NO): NO